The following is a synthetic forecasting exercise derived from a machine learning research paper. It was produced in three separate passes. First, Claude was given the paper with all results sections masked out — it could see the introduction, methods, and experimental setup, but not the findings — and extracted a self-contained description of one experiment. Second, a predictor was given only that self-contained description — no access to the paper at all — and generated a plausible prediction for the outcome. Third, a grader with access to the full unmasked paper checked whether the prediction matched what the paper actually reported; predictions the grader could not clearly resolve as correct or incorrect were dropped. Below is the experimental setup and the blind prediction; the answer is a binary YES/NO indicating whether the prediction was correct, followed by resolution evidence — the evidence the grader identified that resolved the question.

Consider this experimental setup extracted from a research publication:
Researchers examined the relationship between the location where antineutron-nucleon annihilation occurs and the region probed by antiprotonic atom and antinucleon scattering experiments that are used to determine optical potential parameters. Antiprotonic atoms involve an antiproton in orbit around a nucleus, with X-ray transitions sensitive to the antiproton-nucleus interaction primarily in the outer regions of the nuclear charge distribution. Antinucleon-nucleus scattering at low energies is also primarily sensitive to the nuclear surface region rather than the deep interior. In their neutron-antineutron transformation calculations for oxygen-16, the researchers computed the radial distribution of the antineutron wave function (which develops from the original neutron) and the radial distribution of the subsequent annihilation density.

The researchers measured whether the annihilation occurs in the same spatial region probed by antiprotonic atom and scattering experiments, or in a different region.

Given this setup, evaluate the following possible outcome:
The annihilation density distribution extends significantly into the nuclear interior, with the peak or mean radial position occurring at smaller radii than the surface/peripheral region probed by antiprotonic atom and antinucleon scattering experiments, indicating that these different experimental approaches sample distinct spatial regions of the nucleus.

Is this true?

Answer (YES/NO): NO